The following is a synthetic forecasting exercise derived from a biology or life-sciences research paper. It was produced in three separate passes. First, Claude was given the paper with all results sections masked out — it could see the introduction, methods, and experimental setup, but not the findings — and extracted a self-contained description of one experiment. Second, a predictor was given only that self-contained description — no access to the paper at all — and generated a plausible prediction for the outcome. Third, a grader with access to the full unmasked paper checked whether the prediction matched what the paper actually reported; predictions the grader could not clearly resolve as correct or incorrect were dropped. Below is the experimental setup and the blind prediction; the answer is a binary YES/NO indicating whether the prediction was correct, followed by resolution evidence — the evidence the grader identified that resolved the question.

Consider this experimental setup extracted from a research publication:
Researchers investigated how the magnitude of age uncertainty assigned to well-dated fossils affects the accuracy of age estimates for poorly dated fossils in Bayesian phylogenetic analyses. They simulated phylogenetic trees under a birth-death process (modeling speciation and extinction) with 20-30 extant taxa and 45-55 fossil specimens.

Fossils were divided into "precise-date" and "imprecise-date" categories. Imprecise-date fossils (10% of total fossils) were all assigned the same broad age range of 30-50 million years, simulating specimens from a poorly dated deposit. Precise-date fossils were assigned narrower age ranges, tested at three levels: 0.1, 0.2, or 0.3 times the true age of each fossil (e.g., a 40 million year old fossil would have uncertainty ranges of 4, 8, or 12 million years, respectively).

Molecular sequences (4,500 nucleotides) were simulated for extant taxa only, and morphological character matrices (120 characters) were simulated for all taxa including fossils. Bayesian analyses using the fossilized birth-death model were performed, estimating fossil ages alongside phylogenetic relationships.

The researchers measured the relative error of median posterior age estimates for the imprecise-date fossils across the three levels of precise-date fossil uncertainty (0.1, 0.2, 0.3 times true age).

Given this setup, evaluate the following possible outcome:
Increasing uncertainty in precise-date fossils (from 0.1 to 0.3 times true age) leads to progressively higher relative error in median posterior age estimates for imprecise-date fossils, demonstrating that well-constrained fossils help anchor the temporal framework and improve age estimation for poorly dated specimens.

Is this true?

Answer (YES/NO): NO